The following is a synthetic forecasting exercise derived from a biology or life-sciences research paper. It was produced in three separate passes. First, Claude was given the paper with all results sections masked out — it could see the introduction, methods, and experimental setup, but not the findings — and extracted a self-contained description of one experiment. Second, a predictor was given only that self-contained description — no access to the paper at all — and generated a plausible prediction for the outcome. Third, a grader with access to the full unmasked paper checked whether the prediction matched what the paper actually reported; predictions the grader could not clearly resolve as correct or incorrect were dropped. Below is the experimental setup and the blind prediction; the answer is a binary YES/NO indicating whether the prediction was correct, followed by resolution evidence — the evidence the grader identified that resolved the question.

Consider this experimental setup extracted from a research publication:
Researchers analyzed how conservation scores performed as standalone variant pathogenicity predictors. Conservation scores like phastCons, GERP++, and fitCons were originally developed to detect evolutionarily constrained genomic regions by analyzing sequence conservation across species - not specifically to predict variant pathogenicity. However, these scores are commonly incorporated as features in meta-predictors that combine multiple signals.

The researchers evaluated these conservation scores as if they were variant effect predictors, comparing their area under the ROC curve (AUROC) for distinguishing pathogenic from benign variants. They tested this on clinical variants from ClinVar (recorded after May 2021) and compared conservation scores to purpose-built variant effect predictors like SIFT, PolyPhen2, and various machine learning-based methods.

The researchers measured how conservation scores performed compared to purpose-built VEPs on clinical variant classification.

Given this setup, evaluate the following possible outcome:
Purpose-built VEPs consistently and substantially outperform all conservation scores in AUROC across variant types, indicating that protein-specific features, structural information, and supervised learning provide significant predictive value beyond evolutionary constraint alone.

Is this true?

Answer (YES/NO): YES